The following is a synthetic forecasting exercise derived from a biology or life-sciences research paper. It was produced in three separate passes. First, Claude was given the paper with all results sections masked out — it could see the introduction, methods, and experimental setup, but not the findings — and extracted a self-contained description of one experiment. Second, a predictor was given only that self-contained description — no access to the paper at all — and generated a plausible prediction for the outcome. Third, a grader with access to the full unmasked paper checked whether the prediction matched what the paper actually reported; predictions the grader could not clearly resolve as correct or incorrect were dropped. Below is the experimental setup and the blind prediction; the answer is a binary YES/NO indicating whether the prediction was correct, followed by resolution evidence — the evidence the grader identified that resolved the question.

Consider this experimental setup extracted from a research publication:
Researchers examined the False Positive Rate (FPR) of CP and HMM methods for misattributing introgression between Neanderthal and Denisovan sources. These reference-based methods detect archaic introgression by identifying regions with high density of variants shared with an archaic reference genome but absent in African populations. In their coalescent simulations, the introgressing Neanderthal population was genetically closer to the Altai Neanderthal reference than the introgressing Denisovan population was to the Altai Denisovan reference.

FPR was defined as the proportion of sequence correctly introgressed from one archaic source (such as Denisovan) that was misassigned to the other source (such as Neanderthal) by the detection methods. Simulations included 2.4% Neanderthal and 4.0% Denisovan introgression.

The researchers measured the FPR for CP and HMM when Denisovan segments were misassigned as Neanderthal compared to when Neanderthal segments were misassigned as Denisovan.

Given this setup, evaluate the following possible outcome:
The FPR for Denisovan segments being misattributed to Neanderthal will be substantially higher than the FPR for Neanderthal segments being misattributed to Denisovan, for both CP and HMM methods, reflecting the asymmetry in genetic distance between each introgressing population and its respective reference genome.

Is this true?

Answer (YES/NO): NO